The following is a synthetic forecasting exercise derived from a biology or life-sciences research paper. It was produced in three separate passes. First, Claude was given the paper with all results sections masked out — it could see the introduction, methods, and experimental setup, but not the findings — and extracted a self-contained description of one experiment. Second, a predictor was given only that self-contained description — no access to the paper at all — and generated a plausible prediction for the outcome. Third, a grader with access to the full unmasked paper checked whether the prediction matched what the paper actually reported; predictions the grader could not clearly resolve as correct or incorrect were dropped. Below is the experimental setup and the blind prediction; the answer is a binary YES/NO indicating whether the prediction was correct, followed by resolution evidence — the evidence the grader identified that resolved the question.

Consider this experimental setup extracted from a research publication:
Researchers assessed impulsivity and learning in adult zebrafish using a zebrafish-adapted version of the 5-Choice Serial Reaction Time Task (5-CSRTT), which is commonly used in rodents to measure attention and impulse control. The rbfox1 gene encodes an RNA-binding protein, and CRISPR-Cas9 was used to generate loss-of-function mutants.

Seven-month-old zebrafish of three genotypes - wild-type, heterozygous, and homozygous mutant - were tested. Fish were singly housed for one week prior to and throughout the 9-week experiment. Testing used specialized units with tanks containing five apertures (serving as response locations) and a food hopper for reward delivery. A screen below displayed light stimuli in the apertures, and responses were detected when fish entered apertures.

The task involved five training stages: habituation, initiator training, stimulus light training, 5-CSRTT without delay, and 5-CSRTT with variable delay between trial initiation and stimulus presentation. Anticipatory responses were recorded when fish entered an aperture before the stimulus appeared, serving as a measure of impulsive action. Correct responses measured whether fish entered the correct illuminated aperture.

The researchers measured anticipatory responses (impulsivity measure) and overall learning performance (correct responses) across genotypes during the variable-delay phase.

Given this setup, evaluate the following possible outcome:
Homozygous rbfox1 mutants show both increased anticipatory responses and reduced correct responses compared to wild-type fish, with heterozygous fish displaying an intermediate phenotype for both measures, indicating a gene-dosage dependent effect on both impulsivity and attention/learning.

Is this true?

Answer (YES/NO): NO